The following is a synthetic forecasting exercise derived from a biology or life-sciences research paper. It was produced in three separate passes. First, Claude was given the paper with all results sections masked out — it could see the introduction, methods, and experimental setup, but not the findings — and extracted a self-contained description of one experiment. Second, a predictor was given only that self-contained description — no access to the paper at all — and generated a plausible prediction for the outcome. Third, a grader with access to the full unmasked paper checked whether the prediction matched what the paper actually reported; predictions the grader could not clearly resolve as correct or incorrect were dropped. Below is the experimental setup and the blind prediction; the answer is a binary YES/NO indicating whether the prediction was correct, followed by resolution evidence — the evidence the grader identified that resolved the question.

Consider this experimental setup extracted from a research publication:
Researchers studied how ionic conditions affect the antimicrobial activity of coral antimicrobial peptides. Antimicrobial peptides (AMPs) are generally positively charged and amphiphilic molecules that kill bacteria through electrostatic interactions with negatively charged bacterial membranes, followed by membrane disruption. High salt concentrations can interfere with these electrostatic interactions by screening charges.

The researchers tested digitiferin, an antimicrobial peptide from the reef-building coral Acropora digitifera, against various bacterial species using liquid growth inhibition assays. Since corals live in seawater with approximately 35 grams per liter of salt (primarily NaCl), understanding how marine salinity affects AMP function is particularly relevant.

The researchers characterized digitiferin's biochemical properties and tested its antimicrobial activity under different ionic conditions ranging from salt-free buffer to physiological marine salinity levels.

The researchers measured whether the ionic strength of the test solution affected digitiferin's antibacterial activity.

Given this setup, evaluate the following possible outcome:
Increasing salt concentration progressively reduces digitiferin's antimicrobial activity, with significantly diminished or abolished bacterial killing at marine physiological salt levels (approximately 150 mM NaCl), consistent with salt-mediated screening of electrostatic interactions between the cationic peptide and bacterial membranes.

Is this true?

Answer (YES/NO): YES